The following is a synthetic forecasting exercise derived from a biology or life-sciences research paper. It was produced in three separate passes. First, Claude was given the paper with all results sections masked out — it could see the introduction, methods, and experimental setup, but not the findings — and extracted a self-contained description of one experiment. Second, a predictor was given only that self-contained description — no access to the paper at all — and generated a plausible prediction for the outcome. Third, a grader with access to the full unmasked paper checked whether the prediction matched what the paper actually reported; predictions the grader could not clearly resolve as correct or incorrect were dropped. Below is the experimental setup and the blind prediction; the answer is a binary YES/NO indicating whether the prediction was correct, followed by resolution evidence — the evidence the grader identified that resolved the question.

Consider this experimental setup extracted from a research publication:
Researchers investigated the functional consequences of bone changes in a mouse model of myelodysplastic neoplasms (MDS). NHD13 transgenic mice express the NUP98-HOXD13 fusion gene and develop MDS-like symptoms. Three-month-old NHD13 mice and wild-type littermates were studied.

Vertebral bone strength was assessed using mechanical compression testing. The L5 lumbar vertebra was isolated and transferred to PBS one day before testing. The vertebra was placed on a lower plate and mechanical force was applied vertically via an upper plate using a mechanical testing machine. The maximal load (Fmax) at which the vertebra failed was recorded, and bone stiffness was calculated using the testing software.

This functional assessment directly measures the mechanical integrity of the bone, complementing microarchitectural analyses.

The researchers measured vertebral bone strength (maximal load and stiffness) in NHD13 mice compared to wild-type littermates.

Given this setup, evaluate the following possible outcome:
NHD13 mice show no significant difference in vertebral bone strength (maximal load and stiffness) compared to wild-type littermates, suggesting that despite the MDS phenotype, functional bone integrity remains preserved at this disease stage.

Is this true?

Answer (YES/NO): NO